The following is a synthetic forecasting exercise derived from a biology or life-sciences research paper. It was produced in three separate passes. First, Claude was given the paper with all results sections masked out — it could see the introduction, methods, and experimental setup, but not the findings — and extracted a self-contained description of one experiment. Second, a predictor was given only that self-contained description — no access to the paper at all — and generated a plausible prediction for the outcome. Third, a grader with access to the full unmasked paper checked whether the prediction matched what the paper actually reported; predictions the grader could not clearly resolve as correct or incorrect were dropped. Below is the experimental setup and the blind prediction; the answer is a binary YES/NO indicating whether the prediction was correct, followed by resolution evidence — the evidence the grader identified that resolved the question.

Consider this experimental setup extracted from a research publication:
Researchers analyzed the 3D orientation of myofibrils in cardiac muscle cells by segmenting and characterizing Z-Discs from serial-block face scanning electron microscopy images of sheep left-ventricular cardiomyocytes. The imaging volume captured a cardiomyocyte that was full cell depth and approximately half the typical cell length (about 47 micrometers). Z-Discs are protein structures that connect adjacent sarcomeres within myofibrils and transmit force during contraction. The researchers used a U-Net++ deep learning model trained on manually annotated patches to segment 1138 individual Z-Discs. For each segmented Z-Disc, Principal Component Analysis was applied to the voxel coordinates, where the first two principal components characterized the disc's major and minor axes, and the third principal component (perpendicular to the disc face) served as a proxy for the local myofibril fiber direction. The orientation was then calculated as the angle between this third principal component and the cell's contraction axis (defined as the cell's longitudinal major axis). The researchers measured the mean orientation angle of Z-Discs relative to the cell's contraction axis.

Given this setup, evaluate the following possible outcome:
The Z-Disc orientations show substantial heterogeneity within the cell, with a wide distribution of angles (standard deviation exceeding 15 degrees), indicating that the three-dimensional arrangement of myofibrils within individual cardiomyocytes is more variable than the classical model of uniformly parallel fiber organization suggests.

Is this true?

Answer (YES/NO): NO